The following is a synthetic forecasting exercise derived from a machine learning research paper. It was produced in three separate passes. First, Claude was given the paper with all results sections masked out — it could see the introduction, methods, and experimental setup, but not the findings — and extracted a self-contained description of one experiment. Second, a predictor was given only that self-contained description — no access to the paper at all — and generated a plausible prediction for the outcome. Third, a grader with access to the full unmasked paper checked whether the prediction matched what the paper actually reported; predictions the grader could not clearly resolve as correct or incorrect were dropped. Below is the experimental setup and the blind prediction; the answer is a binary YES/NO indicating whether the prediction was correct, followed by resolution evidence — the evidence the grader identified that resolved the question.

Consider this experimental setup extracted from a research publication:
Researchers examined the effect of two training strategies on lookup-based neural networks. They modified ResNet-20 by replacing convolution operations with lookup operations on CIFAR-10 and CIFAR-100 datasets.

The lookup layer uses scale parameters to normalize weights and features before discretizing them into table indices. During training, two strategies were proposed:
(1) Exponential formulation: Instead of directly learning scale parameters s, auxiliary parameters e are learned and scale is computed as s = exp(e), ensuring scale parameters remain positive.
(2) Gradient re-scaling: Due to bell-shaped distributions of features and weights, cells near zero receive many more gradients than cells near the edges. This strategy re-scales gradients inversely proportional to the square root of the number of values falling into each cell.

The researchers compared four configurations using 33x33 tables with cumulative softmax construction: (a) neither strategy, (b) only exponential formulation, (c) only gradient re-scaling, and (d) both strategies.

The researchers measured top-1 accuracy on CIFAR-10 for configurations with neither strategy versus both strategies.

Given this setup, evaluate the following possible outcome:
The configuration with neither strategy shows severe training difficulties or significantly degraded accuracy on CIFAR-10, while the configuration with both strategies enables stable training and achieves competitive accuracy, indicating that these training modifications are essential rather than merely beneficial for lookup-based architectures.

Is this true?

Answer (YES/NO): NO